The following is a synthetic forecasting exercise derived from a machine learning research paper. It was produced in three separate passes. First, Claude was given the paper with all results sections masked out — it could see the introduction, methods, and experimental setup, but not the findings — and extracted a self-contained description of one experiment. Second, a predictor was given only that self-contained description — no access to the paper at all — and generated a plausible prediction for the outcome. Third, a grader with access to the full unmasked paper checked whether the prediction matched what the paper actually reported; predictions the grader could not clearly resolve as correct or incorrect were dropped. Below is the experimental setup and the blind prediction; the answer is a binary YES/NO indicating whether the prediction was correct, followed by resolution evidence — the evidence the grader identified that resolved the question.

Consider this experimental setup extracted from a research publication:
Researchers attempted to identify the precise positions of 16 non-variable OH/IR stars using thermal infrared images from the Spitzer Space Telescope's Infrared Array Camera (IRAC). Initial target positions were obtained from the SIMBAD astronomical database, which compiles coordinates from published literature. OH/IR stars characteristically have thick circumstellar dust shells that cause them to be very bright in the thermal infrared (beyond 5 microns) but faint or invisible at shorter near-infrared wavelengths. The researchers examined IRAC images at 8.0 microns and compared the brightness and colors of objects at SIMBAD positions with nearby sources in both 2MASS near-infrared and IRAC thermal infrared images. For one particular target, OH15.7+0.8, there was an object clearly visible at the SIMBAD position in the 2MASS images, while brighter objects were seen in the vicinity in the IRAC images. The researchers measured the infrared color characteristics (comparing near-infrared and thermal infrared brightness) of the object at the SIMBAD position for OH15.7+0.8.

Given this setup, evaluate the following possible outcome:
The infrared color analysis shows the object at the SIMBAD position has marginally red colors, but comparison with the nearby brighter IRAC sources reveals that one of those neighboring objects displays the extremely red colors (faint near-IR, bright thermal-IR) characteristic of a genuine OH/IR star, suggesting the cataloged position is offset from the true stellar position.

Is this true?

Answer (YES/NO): NO